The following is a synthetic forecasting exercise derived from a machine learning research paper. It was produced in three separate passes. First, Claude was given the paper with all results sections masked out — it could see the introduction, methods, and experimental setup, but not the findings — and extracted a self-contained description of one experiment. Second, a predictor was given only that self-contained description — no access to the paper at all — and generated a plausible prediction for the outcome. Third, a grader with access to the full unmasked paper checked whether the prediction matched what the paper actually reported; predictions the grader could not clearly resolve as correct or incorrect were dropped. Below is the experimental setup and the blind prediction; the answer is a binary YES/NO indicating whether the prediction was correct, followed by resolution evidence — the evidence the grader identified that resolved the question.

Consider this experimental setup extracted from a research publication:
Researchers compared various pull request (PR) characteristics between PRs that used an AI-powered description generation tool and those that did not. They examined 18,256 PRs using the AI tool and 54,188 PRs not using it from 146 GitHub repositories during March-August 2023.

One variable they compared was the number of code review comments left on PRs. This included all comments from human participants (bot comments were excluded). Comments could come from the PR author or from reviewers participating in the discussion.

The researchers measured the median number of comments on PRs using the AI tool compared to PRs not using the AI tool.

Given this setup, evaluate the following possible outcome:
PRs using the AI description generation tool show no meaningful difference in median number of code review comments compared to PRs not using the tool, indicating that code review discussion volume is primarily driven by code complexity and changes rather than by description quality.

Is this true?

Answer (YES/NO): NO